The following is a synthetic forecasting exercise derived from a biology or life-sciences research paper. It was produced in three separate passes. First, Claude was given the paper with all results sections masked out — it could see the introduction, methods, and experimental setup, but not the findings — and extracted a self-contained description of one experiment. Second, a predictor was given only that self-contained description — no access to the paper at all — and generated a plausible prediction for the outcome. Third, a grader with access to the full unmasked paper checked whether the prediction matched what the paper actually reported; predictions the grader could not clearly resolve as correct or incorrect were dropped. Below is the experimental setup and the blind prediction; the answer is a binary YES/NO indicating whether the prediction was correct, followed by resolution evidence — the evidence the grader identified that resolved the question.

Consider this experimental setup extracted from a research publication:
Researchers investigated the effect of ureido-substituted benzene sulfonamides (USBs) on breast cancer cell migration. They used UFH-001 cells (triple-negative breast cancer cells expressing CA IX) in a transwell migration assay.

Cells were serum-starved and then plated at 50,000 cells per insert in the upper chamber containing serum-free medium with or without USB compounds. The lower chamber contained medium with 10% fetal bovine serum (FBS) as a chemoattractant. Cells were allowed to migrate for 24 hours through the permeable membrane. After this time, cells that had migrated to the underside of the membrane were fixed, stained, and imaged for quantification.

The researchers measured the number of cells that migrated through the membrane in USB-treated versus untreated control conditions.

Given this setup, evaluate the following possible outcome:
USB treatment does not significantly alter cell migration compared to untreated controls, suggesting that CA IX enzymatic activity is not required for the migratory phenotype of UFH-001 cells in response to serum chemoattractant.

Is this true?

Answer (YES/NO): NO